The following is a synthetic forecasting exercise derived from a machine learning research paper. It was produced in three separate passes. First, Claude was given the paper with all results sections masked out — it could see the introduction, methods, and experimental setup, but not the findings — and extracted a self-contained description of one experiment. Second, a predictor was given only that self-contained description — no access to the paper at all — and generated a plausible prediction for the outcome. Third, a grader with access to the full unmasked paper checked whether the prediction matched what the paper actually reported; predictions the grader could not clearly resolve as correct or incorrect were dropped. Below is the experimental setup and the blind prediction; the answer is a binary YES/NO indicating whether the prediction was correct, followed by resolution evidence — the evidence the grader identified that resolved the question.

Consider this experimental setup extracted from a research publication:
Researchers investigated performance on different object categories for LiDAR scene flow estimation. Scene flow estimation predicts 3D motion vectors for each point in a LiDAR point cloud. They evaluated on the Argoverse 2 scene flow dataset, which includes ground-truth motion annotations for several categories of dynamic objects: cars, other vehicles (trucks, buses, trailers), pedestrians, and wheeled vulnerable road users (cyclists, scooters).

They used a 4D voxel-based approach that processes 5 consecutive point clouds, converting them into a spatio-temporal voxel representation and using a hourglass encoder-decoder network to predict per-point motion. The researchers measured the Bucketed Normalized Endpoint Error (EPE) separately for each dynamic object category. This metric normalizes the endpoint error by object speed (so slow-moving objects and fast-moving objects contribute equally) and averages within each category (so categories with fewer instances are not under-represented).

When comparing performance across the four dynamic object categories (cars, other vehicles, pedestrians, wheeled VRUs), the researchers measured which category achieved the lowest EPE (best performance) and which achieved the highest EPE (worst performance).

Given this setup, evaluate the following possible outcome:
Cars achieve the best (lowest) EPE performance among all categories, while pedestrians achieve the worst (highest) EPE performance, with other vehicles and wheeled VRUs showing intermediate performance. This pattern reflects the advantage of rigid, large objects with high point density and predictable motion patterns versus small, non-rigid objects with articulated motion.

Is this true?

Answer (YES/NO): YES